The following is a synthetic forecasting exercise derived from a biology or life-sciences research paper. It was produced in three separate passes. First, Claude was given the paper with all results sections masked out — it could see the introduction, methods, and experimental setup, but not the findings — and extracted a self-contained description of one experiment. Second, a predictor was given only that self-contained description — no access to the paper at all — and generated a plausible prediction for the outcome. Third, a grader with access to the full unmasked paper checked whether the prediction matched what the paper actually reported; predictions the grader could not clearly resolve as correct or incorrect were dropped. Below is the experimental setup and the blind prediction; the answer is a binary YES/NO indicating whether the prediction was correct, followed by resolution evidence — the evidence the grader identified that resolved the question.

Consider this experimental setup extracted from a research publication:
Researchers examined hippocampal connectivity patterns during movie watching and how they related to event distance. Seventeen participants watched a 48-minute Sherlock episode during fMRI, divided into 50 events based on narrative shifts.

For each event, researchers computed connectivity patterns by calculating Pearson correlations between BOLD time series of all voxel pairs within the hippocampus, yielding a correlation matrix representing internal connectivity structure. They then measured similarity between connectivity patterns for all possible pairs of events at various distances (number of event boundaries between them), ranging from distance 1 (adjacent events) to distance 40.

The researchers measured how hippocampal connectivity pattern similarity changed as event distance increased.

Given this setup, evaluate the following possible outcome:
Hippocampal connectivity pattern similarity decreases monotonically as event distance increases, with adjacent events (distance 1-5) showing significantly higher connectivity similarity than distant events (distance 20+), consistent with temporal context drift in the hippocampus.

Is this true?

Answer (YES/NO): NO